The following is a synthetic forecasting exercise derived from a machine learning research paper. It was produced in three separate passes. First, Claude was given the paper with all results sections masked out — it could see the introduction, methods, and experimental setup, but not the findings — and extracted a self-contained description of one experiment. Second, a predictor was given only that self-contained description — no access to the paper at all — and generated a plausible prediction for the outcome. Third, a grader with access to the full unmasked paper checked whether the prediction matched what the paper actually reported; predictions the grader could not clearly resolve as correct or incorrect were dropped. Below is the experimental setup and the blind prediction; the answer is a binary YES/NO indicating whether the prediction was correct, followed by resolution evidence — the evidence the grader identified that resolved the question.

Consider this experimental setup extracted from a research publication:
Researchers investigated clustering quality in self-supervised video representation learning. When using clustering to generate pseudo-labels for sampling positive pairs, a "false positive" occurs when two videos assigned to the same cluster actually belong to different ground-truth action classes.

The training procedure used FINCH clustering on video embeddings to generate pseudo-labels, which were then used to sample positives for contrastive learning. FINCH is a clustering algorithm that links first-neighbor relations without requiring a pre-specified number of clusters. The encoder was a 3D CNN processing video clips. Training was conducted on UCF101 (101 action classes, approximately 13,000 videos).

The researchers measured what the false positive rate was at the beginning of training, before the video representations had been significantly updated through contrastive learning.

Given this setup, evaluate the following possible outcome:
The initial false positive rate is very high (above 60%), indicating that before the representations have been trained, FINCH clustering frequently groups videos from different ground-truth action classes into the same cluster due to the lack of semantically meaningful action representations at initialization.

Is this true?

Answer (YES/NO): NO